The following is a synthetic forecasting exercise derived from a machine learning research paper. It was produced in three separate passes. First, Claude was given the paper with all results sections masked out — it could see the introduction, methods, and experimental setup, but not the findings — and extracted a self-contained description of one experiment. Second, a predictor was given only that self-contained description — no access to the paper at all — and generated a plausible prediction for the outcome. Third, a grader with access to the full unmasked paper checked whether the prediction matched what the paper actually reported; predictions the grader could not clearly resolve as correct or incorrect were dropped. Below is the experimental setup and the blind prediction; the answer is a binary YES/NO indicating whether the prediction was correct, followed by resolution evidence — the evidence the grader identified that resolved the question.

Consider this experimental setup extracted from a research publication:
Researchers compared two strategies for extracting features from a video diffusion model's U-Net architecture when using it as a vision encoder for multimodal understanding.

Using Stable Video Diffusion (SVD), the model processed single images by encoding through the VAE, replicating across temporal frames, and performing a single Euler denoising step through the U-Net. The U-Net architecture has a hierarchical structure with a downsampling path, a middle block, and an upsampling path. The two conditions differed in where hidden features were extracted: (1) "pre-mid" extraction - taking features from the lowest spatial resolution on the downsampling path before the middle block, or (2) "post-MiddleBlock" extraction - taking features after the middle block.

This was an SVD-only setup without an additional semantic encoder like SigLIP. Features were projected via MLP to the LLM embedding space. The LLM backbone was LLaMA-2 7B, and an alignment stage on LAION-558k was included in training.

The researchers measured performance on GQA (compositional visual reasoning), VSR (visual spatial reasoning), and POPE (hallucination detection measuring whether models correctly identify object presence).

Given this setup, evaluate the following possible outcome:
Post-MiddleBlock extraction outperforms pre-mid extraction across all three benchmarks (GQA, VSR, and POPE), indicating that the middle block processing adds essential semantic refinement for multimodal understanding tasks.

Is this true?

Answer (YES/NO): YES